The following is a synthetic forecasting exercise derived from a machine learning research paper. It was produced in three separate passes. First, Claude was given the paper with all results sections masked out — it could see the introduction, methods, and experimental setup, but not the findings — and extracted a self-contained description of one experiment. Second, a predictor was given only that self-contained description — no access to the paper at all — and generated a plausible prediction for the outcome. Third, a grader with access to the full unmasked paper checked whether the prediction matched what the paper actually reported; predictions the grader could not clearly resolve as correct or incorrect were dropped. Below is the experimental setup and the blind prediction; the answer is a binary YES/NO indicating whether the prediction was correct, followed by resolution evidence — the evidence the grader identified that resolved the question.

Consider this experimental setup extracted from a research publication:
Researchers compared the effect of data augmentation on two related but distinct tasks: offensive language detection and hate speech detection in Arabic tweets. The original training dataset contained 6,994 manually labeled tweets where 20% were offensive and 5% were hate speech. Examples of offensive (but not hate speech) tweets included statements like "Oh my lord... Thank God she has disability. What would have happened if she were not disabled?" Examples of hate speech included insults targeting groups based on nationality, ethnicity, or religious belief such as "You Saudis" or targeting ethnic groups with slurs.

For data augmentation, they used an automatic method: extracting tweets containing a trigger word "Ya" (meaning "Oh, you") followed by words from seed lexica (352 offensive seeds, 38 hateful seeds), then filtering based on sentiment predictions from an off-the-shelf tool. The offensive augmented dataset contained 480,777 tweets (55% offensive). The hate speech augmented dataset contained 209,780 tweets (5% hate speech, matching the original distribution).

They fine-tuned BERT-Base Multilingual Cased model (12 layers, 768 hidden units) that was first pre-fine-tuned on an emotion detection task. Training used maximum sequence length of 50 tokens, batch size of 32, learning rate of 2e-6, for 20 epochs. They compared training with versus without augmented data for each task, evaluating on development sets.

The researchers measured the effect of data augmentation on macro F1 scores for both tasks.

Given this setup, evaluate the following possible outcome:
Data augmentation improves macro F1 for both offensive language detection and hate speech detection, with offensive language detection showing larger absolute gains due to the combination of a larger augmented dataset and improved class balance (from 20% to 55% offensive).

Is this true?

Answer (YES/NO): NO